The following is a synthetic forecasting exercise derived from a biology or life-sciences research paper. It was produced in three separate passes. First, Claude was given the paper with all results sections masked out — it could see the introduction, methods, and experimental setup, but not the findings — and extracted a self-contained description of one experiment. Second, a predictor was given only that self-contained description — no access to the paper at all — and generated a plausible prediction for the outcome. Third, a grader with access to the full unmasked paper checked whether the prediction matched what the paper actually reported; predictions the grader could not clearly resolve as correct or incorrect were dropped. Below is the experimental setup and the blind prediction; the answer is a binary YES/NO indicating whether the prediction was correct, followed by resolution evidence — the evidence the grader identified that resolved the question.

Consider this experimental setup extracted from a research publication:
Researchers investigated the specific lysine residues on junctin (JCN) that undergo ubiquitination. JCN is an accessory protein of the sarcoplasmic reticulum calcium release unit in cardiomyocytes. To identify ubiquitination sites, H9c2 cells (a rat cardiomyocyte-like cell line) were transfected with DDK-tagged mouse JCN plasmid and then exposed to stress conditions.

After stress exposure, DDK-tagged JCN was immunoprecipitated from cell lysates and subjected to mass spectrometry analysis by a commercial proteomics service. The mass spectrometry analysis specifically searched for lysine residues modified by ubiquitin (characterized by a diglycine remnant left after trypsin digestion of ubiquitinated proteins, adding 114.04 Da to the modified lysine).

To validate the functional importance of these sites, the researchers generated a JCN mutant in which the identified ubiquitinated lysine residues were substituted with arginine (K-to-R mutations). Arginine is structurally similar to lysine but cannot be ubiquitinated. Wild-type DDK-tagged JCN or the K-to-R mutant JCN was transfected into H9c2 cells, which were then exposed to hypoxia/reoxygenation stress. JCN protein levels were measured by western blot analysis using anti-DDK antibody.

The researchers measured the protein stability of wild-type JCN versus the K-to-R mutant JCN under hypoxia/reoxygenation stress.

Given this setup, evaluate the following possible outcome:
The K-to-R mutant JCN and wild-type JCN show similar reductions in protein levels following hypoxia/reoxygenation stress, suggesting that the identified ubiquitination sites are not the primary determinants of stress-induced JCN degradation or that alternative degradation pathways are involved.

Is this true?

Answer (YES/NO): NO